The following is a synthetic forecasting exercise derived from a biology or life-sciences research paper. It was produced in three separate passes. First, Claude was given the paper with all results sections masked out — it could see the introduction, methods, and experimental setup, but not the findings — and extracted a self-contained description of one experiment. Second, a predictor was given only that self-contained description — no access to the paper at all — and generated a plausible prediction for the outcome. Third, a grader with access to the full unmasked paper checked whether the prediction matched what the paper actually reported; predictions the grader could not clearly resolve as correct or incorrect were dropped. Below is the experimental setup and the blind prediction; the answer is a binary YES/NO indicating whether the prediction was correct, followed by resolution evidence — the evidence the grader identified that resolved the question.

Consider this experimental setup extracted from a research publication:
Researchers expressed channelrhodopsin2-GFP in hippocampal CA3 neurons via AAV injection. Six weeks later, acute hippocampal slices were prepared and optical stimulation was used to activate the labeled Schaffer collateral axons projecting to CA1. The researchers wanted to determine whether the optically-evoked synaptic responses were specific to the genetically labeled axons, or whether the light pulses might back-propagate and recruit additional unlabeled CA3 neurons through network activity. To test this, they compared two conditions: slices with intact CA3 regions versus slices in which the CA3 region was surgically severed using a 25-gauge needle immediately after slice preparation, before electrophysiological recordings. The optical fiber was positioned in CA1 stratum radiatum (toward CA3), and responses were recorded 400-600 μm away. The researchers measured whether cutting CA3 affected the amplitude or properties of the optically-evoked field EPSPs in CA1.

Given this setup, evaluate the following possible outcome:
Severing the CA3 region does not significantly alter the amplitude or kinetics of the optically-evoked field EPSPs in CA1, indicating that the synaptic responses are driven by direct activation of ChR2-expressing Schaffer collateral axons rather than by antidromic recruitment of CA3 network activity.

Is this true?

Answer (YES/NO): NO